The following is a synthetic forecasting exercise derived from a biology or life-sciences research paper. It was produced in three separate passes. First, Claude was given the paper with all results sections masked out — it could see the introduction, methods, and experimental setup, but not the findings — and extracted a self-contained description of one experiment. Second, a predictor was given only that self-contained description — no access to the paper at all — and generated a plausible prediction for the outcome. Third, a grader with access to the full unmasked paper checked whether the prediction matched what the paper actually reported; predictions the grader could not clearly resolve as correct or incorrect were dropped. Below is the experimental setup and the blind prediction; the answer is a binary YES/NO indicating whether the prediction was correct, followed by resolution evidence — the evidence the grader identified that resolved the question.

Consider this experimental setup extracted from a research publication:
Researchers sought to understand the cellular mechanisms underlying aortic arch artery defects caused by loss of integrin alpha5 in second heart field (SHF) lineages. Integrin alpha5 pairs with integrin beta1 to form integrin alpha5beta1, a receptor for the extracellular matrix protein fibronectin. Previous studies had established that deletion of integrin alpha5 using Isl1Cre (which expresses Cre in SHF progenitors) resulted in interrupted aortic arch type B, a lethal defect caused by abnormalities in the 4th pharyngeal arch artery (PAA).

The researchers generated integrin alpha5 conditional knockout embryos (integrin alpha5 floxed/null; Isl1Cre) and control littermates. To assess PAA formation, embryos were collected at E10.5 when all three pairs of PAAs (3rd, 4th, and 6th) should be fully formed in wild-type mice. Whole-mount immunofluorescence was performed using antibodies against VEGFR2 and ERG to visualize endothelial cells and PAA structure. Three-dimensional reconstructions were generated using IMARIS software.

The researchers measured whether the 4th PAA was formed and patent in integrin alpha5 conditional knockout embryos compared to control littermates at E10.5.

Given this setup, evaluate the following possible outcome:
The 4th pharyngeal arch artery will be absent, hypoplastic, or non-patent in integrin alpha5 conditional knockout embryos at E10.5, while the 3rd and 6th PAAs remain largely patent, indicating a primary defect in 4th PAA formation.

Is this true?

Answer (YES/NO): YES